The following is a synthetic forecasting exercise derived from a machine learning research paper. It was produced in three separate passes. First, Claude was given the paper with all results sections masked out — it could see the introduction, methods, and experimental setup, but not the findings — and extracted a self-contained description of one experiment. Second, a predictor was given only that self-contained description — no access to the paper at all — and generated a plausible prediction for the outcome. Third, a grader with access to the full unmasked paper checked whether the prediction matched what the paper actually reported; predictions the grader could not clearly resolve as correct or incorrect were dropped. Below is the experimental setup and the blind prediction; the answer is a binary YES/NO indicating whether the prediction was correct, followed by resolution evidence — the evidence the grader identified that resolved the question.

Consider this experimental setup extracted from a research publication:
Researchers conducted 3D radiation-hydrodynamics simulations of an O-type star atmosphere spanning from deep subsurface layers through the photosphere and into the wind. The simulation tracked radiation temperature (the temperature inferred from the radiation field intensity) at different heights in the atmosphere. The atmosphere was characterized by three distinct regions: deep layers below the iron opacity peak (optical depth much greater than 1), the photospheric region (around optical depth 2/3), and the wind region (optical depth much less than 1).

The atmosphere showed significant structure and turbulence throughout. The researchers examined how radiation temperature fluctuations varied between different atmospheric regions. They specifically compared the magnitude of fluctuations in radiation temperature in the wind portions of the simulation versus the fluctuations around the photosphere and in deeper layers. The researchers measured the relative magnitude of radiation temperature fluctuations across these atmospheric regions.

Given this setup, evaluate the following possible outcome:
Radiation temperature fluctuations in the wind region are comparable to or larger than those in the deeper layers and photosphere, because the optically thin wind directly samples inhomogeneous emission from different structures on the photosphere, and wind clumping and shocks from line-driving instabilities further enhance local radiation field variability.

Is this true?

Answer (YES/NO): NO